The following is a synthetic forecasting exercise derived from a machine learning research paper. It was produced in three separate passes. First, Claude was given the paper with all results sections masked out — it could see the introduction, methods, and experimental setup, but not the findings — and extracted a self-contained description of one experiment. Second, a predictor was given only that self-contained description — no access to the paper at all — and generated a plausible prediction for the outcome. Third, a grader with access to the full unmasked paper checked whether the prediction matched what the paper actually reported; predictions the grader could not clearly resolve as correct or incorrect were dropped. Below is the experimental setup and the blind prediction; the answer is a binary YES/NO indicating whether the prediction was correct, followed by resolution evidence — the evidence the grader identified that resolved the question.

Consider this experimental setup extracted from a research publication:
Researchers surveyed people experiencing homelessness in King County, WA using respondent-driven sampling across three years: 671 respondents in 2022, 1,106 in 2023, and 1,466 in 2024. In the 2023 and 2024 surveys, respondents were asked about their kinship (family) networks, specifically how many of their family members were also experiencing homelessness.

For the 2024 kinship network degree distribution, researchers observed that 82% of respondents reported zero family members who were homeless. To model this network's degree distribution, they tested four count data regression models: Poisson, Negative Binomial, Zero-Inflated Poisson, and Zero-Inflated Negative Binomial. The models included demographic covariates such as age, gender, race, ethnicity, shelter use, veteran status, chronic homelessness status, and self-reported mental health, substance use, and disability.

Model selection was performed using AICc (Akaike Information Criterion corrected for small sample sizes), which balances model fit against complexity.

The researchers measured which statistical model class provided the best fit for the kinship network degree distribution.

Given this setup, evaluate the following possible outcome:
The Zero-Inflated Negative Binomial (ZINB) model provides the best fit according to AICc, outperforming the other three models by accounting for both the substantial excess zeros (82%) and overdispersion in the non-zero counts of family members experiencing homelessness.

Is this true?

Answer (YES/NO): YES